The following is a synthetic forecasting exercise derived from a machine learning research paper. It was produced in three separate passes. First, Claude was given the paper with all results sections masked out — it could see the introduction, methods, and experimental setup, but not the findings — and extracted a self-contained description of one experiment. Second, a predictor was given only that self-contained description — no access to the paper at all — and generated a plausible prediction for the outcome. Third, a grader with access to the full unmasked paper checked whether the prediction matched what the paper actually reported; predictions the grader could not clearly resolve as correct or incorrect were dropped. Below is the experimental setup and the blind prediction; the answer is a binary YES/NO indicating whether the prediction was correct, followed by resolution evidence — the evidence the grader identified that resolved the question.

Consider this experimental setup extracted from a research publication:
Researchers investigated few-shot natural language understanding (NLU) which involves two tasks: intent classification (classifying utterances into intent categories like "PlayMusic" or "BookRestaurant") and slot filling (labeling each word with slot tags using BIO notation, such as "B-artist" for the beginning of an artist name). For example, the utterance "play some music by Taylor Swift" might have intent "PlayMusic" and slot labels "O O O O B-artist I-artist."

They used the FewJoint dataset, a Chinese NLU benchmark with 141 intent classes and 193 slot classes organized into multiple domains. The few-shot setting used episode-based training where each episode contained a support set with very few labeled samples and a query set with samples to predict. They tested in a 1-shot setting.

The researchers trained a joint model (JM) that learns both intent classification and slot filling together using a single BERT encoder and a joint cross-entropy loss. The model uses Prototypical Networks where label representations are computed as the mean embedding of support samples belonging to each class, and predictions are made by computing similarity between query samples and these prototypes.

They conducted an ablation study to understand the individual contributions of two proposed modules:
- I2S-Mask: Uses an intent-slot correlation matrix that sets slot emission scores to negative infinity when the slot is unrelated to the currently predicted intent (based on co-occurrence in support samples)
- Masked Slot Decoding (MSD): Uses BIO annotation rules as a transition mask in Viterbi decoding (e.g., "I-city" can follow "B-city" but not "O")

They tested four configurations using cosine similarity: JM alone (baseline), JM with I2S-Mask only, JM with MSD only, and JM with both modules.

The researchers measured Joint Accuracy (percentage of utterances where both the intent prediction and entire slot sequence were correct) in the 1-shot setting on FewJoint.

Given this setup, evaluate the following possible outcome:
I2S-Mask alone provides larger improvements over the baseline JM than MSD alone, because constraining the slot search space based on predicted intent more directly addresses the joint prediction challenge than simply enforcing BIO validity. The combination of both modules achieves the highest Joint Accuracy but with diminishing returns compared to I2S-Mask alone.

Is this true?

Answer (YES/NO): YES